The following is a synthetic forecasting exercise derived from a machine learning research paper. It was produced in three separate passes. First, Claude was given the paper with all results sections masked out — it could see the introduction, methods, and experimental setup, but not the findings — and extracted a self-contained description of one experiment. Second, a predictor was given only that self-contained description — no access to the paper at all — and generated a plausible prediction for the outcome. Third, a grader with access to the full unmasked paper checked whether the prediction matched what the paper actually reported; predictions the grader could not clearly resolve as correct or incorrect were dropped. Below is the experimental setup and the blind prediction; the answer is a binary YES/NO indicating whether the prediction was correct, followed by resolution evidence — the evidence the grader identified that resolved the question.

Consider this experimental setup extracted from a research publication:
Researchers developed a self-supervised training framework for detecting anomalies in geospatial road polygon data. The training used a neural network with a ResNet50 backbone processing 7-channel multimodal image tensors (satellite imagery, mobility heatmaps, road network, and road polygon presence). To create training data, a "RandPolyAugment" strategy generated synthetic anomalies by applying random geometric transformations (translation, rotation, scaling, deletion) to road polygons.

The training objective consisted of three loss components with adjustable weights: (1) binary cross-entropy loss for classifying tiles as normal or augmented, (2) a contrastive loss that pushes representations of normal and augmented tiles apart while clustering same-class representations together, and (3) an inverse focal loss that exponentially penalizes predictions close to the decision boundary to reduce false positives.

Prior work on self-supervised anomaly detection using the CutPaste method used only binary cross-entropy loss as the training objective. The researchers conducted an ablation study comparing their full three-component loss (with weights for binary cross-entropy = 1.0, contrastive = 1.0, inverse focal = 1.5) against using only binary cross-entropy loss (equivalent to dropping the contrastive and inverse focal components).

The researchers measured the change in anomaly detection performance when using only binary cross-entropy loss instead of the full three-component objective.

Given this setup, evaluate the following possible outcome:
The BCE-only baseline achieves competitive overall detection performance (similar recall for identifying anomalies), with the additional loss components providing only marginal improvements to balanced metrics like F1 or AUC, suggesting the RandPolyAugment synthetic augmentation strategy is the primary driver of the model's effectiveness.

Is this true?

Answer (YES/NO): NO